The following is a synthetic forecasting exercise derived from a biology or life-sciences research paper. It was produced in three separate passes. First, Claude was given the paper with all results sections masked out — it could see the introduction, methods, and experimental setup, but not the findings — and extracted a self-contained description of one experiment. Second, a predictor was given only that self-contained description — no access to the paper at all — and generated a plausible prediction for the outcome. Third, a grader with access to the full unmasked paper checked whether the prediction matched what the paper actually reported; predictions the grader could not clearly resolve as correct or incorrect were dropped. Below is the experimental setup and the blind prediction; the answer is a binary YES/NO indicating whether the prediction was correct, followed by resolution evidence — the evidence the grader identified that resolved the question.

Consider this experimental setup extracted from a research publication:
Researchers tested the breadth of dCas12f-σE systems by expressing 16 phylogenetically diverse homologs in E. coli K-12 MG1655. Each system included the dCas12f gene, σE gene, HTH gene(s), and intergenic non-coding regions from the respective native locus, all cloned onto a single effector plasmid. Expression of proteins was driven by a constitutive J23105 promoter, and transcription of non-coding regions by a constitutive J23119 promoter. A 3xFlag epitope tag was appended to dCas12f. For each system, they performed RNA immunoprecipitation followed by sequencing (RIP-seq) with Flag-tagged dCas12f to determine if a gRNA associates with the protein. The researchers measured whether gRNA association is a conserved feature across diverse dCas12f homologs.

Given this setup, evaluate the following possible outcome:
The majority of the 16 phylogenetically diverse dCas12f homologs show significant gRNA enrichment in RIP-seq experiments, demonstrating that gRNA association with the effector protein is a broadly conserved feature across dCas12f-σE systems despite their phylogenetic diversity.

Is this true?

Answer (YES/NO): NO